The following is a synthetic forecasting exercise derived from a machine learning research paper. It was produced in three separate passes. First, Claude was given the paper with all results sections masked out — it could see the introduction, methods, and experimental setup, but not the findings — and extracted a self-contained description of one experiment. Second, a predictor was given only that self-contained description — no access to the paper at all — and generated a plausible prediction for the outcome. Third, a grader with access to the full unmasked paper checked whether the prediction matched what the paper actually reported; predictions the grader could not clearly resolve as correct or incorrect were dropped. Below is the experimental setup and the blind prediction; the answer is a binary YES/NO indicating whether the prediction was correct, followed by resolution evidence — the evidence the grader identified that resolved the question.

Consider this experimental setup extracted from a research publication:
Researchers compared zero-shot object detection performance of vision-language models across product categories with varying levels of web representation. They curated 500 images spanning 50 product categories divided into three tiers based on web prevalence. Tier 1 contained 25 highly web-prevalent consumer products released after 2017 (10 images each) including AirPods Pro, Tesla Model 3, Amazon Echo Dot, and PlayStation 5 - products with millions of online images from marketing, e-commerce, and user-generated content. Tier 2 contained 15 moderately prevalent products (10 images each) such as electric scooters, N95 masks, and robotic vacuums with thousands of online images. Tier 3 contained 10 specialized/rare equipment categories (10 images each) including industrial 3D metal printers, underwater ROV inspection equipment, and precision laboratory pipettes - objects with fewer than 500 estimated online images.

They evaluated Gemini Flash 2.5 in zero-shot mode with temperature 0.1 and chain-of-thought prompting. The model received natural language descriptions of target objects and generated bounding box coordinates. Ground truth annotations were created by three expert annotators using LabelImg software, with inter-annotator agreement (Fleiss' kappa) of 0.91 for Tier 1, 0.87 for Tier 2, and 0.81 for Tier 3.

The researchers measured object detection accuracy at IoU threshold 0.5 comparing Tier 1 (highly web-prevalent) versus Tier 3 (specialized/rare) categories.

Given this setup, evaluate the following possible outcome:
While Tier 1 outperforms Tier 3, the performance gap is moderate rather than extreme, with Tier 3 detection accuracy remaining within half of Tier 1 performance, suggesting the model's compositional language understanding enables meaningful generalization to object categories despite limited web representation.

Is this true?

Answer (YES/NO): NO